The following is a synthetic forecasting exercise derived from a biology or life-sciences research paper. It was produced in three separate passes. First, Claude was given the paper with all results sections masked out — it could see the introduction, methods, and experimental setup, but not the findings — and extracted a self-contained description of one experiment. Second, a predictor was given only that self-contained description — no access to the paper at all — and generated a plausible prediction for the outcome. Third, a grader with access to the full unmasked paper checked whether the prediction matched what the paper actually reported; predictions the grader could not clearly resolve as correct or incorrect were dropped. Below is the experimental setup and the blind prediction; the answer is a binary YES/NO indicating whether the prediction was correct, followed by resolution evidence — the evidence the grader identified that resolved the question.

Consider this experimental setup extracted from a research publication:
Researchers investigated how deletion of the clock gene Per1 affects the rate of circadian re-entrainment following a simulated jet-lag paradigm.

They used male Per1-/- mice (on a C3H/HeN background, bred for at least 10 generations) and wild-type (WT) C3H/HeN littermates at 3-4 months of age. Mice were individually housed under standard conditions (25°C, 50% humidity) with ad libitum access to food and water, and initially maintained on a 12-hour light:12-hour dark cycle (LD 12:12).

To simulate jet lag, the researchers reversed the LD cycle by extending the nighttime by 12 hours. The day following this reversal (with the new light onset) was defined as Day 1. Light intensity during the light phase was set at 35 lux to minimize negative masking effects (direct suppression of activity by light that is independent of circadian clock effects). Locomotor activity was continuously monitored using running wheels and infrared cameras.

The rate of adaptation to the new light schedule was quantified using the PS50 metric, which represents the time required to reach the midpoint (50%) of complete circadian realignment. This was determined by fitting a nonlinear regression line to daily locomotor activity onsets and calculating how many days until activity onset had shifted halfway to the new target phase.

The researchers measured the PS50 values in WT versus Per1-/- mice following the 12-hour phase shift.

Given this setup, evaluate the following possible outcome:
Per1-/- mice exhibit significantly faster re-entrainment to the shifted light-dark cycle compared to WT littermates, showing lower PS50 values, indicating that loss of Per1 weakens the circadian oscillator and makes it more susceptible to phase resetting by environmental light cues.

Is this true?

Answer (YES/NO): YES